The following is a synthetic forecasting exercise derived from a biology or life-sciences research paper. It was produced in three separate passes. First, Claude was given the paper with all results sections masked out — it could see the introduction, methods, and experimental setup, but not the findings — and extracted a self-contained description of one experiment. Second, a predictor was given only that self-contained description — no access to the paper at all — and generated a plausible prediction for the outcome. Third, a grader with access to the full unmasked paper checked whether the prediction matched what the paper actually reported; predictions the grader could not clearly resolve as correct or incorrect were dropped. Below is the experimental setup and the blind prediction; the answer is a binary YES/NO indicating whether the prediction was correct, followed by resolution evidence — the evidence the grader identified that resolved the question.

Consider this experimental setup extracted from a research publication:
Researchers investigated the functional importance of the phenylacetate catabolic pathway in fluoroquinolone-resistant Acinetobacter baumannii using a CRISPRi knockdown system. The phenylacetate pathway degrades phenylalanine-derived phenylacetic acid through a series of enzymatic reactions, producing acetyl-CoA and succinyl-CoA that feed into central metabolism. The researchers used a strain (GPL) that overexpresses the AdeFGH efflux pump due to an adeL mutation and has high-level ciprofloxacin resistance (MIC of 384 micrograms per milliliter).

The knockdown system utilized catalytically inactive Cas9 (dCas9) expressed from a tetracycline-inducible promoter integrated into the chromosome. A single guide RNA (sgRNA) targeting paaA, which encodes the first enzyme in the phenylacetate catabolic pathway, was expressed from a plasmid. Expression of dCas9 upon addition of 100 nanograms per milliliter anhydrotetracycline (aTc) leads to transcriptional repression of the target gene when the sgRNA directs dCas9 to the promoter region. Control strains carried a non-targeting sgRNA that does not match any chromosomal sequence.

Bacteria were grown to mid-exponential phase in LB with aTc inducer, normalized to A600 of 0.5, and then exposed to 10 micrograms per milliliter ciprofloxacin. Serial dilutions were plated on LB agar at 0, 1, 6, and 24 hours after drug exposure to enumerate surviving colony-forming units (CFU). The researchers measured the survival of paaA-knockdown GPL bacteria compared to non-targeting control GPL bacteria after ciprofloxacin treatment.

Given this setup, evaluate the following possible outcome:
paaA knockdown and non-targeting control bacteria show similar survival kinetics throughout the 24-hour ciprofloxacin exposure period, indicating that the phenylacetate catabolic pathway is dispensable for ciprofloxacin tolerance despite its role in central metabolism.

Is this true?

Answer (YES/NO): YES